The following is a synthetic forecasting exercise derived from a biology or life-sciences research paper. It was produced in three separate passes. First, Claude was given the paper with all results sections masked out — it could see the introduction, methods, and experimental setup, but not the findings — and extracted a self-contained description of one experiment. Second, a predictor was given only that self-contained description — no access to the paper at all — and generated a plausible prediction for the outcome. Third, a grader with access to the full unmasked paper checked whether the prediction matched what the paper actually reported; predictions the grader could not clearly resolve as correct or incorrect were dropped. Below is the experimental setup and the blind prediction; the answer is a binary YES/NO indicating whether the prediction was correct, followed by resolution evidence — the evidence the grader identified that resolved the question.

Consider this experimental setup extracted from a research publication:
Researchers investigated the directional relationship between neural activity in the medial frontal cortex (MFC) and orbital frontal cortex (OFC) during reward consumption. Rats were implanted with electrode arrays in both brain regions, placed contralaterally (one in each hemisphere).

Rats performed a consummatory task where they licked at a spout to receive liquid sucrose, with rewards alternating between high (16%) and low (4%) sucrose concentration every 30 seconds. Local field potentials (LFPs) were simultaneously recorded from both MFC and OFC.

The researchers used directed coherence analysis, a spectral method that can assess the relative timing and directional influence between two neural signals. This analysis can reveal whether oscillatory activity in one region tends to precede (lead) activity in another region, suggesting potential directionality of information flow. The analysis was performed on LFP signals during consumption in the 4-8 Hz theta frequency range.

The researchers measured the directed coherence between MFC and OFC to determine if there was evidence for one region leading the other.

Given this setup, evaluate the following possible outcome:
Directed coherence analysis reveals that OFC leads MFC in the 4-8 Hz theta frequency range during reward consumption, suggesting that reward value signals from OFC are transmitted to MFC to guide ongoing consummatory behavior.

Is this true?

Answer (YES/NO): NO